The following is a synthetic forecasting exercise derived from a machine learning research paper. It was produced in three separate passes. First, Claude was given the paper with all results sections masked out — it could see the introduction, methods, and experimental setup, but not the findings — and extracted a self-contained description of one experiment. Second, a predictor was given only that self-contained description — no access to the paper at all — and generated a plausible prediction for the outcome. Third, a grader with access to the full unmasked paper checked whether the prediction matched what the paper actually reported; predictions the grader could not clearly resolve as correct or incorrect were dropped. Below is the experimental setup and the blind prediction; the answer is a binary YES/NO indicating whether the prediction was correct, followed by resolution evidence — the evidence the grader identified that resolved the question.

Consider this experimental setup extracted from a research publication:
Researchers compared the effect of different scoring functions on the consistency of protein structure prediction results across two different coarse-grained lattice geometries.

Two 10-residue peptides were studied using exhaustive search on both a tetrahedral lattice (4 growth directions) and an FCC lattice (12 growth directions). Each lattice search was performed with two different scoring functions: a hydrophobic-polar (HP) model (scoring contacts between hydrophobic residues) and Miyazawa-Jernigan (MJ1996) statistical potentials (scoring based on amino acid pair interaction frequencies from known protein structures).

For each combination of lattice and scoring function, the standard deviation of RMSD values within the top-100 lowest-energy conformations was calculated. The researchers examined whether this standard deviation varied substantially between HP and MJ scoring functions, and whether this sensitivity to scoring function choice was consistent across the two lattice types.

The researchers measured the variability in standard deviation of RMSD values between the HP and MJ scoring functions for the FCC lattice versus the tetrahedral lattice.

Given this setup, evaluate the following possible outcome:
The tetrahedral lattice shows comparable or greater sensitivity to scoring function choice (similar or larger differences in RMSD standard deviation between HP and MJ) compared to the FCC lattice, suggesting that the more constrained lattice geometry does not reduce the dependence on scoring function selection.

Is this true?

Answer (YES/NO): YES